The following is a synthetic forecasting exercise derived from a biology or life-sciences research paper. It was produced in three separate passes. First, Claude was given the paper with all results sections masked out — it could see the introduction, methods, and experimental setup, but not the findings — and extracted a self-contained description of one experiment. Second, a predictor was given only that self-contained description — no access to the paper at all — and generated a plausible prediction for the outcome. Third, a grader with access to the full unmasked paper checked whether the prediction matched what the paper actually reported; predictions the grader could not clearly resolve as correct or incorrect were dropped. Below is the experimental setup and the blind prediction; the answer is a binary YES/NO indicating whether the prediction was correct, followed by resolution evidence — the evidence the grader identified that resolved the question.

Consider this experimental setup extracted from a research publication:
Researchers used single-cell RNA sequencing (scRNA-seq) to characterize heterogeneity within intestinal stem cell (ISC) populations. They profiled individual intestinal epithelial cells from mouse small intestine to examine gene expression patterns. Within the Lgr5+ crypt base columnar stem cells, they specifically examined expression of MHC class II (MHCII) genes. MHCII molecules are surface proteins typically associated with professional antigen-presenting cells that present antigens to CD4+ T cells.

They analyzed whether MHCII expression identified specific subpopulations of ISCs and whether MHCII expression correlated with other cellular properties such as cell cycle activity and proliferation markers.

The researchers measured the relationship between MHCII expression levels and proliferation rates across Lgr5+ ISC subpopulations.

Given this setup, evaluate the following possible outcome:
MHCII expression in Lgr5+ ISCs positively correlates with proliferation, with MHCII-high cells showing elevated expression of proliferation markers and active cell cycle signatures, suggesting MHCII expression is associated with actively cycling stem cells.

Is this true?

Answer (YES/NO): YES